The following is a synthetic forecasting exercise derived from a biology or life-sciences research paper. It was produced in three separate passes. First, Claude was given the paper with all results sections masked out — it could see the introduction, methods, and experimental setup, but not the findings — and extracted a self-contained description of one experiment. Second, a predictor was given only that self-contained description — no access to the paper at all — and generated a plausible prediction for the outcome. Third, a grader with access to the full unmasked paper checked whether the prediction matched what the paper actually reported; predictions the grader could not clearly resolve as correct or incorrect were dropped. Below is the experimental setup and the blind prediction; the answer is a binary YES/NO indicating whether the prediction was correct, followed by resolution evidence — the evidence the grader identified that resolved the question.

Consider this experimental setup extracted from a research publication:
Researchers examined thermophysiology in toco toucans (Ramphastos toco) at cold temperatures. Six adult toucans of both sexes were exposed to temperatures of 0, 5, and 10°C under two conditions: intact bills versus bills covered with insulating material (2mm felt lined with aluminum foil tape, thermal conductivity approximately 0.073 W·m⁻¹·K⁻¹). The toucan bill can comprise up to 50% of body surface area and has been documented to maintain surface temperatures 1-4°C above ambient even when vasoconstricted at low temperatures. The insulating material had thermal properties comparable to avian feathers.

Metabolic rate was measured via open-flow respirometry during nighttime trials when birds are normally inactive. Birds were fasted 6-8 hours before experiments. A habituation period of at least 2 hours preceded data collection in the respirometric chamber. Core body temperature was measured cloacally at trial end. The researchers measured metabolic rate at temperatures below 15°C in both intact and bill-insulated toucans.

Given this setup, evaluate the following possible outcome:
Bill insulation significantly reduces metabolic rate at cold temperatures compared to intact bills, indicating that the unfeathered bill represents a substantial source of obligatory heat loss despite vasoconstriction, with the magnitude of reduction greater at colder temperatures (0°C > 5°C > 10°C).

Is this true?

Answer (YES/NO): NO